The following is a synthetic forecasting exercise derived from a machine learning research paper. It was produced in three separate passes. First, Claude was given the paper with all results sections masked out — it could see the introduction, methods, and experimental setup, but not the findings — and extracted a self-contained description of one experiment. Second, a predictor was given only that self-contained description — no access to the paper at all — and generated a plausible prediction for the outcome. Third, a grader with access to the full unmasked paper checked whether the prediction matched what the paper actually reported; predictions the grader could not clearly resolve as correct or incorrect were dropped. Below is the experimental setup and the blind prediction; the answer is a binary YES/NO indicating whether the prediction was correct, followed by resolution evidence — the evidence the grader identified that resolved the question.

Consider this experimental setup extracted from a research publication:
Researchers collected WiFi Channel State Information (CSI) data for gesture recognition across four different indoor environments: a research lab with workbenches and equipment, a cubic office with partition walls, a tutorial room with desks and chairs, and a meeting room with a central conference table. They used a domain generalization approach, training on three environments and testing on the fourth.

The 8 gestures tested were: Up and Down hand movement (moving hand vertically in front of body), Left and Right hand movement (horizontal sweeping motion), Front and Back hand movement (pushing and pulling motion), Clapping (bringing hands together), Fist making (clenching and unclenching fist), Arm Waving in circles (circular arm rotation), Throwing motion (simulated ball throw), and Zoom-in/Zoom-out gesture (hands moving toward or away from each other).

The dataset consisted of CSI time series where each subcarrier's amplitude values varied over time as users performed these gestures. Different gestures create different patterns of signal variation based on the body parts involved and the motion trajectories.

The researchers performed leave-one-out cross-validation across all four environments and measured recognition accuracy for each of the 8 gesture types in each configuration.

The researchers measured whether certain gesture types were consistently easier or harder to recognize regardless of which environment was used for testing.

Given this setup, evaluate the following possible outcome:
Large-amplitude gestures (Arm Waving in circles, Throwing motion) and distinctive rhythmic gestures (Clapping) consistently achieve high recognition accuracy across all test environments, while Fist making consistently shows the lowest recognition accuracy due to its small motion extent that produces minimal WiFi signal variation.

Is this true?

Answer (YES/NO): NO